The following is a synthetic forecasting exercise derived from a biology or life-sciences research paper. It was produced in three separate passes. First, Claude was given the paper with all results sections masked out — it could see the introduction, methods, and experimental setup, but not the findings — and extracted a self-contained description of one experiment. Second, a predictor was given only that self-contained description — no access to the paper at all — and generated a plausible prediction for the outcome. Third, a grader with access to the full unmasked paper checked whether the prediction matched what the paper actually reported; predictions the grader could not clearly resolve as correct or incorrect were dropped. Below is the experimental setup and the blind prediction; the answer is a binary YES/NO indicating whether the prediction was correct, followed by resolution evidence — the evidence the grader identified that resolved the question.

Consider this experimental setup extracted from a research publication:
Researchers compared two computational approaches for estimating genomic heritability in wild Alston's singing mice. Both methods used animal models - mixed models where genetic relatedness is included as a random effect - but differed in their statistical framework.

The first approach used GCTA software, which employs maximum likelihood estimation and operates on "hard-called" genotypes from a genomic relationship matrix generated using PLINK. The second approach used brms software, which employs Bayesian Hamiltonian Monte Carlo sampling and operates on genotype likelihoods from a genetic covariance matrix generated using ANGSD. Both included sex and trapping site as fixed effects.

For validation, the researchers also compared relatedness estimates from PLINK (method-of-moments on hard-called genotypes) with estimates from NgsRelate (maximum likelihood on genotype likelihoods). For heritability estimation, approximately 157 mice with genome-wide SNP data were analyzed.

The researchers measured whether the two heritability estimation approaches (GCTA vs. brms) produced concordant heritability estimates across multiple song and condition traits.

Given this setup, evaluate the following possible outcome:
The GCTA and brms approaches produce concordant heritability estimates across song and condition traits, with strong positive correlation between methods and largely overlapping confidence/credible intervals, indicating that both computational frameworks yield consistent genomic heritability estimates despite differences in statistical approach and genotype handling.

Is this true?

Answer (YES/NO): NO